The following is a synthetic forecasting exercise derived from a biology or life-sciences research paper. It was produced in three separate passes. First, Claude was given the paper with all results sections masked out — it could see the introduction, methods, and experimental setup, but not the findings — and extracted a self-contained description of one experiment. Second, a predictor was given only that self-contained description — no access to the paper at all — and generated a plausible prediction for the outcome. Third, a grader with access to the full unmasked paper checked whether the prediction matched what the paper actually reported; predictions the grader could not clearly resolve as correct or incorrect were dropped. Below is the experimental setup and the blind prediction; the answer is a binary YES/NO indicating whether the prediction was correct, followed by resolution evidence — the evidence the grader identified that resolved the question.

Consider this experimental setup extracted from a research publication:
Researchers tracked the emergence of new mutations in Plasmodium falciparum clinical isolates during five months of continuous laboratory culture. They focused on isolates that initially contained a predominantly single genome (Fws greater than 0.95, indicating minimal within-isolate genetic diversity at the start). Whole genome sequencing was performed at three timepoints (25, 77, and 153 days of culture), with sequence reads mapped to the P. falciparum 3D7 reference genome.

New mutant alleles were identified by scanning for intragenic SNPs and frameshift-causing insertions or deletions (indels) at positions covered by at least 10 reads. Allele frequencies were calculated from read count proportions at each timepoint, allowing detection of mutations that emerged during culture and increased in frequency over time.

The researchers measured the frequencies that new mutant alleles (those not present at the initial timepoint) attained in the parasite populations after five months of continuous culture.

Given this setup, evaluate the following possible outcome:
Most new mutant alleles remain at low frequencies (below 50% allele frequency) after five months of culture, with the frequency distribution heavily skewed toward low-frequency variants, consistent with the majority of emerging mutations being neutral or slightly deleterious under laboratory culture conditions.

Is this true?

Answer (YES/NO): YES